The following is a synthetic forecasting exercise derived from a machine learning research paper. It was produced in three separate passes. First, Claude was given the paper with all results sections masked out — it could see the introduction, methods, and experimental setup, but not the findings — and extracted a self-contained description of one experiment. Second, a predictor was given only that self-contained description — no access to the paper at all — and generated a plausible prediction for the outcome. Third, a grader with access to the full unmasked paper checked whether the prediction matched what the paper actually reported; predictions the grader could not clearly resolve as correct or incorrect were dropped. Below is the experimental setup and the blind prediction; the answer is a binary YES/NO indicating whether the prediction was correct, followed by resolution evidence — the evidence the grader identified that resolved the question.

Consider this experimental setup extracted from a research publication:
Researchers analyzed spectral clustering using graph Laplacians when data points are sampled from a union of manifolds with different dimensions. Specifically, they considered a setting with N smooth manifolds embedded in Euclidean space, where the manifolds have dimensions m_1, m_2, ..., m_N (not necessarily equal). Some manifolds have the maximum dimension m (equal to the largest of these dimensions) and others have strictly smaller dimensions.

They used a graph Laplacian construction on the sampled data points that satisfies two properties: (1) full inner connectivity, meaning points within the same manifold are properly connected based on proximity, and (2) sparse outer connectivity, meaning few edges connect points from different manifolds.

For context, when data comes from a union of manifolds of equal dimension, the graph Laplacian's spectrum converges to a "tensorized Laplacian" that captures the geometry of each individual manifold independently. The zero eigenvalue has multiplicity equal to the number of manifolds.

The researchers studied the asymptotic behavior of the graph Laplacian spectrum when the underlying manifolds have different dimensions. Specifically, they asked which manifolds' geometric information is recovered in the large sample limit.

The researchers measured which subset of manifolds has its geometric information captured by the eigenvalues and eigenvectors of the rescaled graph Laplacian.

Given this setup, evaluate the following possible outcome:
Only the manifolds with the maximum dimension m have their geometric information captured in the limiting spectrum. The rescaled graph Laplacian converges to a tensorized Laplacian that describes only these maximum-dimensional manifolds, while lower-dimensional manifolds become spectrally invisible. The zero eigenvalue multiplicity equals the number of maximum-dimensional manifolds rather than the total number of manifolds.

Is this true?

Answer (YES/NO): NO